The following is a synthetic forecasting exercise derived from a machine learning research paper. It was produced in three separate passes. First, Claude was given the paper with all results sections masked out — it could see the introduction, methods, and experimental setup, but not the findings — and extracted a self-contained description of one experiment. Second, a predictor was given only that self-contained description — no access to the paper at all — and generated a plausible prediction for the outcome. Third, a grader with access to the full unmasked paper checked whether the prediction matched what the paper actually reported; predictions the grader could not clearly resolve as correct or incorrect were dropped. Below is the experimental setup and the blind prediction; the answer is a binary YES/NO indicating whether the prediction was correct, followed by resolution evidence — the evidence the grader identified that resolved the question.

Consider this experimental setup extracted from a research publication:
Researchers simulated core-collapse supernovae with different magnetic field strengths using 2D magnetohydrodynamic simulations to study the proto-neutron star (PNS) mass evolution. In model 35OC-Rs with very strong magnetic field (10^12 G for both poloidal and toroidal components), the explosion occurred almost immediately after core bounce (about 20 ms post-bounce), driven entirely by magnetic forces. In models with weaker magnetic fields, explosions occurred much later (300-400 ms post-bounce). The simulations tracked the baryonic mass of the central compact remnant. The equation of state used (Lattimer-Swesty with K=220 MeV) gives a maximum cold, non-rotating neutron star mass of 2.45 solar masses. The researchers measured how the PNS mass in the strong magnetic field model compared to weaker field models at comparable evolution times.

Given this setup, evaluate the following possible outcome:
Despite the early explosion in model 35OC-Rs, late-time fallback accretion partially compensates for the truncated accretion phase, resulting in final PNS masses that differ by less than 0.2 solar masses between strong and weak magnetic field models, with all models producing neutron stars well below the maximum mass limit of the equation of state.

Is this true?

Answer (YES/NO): NO